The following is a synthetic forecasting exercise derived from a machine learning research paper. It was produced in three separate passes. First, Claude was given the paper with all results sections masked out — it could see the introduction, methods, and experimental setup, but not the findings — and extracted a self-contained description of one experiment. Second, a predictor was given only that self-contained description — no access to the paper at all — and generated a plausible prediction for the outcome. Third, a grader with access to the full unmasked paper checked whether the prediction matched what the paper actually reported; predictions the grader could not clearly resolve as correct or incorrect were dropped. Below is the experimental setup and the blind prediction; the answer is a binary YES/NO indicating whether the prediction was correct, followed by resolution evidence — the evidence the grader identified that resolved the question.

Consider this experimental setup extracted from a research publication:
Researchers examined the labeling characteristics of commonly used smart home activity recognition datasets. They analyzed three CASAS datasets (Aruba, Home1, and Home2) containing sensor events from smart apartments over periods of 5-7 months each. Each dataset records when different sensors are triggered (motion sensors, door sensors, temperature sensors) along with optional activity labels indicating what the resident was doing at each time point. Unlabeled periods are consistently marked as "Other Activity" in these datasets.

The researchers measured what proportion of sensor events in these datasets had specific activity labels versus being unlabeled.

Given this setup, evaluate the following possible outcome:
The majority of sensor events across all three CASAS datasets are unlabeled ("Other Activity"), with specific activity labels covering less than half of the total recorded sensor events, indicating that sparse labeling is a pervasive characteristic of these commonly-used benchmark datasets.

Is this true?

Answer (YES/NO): YES